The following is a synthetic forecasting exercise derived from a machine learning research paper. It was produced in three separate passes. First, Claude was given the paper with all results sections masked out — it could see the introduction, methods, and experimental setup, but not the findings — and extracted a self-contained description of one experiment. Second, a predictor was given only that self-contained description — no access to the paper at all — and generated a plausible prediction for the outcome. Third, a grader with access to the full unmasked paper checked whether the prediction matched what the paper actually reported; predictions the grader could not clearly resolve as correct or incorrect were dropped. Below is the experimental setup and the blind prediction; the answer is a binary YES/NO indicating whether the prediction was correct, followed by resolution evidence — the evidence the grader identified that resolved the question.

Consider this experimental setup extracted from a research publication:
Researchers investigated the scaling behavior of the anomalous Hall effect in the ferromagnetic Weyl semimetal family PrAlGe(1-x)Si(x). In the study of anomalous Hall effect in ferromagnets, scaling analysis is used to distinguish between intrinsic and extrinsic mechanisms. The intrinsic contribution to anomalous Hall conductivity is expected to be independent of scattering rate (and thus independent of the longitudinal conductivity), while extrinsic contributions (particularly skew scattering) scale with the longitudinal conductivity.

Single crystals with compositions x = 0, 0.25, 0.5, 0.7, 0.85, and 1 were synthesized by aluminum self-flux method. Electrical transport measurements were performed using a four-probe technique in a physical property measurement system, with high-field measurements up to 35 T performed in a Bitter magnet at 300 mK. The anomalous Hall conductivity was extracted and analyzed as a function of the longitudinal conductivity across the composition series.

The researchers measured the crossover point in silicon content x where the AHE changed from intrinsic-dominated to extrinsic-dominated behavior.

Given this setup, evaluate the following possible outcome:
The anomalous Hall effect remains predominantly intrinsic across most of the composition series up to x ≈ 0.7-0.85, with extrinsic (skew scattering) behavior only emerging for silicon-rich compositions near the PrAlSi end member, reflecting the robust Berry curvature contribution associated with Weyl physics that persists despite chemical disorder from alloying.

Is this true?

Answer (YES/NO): NO